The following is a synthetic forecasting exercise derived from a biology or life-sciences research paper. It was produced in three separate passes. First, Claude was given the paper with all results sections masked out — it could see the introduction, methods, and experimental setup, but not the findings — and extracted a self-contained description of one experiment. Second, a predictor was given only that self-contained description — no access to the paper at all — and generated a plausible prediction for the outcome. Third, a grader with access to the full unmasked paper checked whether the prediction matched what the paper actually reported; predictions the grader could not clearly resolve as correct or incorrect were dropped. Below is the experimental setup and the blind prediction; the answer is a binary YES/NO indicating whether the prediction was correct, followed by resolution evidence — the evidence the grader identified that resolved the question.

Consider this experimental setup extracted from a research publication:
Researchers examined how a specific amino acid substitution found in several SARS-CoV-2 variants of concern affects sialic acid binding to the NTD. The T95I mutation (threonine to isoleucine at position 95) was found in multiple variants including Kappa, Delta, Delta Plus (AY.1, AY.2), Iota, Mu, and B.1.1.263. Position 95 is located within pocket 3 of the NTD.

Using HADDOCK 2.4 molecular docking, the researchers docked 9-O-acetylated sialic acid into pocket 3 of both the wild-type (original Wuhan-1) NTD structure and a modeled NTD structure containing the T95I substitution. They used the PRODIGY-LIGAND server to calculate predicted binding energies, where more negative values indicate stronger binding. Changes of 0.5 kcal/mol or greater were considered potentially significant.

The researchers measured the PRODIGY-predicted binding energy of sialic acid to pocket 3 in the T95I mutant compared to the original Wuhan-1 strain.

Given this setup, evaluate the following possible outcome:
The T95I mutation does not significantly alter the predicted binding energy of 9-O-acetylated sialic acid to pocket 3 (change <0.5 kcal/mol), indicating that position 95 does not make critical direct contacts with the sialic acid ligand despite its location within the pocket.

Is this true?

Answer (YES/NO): NO